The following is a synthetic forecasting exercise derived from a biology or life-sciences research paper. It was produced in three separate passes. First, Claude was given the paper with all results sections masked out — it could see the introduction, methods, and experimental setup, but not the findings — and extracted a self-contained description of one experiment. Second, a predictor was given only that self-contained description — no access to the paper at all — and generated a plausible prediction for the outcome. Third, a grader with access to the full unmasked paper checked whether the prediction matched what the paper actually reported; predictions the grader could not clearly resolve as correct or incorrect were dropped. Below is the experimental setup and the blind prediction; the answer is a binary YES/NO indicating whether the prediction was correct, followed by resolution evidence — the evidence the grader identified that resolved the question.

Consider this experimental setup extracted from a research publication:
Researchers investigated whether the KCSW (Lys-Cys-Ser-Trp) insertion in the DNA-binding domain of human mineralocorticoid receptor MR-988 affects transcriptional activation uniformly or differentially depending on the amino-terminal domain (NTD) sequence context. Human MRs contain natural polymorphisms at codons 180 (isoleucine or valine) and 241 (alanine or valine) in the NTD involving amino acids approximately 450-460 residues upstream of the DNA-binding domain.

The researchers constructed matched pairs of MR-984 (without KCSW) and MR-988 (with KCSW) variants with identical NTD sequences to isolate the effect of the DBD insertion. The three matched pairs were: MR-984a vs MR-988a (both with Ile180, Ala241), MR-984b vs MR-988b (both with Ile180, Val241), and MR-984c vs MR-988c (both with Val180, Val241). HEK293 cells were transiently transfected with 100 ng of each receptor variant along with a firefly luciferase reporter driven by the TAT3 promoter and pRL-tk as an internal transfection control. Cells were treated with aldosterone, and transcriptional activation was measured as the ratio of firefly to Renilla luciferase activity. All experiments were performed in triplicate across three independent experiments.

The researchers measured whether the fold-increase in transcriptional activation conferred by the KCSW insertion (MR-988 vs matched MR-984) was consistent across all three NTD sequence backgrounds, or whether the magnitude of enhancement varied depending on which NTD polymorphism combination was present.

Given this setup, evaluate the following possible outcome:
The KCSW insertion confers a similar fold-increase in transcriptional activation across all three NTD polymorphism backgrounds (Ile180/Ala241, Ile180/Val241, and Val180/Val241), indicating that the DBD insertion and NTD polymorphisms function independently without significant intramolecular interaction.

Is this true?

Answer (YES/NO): NO